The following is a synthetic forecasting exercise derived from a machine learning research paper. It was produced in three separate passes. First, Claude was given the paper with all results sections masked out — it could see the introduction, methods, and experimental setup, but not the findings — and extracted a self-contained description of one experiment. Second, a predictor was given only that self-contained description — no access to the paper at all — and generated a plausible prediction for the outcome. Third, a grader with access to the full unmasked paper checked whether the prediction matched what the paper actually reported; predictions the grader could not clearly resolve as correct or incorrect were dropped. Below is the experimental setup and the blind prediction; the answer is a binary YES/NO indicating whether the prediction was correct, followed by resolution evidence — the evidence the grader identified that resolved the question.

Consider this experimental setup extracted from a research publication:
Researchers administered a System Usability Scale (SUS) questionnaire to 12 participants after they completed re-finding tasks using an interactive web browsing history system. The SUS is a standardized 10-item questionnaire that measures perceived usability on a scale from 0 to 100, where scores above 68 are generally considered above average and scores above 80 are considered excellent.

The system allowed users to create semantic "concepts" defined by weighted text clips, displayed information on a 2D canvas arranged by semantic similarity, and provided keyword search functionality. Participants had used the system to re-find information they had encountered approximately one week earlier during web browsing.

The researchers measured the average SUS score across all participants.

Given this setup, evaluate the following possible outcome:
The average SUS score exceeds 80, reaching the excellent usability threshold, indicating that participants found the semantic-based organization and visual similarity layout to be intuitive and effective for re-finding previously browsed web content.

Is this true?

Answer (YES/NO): NO